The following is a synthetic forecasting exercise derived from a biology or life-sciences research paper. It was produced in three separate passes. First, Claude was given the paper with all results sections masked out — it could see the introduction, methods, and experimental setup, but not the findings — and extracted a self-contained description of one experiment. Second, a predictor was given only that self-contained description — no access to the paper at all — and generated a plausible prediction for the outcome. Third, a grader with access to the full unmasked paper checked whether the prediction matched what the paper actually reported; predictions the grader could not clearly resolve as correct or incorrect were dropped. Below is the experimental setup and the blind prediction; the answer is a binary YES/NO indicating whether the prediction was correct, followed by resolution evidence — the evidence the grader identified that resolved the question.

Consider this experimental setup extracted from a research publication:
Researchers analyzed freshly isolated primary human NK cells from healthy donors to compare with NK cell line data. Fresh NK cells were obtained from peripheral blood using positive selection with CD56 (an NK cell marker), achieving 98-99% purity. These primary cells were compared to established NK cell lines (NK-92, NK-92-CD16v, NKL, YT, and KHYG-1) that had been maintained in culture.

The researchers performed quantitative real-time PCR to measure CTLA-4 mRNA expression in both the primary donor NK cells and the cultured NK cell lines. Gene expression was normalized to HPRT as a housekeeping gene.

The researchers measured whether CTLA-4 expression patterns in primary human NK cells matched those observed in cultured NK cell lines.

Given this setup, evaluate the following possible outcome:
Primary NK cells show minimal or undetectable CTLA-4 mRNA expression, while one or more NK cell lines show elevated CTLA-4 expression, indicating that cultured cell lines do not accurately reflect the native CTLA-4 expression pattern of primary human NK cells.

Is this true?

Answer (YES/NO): NO